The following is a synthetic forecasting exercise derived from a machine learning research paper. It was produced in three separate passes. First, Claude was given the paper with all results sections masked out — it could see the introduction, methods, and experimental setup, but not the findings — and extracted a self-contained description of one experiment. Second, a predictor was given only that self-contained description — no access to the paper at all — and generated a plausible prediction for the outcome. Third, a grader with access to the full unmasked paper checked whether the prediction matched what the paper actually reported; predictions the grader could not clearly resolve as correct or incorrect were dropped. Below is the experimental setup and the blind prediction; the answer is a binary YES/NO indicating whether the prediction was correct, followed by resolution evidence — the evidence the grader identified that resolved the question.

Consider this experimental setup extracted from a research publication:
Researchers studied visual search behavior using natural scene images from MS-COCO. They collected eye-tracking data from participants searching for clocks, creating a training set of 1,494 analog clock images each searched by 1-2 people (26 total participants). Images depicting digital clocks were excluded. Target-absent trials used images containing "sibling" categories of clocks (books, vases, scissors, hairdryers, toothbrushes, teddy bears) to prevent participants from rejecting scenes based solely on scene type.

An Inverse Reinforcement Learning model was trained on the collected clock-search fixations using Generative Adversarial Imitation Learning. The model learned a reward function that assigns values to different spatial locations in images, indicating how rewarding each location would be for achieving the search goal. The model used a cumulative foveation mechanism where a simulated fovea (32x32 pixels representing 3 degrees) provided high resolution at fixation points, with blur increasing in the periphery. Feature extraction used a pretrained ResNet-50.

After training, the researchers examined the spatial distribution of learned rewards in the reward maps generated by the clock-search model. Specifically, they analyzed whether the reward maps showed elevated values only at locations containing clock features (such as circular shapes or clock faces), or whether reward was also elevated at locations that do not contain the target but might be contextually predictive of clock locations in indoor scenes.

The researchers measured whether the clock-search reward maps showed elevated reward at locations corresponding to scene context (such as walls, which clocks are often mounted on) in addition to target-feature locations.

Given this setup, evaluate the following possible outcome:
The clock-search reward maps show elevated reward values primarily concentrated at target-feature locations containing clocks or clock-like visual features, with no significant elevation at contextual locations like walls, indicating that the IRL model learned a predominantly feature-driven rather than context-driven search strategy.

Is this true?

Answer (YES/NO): NO